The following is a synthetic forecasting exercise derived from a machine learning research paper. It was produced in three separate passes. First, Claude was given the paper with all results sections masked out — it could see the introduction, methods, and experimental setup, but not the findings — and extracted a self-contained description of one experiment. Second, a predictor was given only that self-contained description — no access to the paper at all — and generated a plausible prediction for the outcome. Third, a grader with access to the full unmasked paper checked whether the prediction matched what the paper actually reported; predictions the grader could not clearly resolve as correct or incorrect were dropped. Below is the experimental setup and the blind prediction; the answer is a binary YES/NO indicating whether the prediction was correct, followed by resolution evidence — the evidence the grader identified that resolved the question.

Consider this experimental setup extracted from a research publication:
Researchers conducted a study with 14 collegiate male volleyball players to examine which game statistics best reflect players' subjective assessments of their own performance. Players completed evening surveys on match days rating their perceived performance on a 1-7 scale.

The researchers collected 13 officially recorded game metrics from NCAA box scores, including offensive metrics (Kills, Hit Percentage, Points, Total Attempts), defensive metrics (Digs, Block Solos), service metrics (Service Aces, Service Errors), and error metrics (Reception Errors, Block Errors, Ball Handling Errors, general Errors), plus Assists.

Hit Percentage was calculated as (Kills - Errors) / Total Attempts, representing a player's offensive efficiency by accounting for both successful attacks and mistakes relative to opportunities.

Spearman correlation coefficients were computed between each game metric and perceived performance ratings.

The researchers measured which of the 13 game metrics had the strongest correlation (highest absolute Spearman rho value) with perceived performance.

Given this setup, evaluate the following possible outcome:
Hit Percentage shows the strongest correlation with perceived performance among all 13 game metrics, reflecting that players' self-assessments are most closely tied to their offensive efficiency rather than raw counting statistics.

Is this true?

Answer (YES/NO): YES